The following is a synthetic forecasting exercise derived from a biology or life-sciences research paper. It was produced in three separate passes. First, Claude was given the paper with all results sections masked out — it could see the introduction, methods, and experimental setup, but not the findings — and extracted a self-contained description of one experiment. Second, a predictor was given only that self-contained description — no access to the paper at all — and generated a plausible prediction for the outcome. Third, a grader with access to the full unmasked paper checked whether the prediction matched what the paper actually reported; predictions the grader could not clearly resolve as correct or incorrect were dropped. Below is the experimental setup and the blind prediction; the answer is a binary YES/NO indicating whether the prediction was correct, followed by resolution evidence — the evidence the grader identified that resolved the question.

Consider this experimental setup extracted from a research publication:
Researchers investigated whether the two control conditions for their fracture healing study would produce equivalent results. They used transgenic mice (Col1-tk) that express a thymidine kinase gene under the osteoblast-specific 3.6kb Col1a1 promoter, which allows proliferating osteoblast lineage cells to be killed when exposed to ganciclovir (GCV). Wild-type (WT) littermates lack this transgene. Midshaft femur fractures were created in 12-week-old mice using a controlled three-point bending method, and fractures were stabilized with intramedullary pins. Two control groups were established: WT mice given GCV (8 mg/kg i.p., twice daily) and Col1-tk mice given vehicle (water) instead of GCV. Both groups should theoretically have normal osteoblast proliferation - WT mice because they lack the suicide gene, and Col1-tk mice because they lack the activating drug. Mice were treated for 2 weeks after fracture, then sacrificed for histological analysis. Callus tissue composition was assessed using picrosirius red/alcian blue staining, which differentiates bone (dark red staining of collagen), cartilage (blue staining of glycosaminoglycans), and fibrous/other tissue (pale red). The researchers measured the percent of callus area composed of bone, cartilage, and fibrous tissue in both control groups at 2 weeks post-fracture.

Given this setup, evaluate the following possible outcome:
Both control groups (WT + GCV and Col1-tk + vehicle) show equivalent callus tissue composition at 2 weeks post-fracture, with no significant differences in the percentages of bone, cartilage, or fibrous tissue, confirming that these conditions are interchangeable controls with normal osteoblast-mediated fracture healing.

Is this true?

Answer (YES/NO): YES